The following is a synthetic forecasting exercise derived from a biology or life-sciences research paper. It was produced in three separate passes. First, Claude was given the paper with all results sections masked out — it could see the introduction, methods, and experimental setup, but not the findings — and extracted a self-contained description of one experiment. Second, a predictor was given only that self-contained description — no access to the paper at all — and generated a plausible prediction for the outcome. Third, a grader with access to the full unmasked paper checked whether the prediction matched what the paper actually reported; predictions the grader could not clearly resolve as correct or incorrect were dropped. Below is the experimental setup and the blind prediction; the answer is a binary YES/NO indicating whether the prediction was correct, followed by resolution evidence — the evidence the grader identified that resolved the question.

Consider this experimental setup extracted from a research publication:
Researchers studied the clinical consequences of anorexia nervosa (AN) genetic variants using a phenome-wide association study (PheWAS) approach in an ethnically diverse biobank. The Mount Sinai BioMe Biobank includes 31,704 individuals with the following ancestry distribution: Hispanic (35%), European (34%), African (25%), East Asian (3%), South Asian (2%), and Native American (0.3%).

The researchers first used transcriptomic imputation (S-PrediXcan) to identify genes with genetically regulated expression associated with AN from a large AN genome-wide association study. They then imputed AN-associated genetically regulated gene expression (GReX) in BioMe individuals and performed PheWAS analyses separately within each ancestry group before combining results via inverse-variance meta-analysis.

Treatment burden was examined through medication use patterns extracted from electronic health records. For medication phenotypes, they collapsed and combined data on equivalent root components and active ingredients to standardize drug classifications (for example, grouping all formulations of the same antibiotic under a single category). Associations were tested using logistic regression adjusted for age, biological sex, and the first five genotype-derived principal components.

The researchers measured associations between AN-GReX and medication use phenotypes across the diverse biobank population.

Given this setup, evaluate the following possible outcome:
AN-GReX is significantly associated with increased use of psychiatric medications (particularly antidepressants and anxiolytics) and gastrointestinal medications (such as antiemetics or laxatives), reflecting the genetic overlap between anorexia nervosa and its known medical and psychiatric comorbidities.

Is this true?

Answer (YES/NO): NO